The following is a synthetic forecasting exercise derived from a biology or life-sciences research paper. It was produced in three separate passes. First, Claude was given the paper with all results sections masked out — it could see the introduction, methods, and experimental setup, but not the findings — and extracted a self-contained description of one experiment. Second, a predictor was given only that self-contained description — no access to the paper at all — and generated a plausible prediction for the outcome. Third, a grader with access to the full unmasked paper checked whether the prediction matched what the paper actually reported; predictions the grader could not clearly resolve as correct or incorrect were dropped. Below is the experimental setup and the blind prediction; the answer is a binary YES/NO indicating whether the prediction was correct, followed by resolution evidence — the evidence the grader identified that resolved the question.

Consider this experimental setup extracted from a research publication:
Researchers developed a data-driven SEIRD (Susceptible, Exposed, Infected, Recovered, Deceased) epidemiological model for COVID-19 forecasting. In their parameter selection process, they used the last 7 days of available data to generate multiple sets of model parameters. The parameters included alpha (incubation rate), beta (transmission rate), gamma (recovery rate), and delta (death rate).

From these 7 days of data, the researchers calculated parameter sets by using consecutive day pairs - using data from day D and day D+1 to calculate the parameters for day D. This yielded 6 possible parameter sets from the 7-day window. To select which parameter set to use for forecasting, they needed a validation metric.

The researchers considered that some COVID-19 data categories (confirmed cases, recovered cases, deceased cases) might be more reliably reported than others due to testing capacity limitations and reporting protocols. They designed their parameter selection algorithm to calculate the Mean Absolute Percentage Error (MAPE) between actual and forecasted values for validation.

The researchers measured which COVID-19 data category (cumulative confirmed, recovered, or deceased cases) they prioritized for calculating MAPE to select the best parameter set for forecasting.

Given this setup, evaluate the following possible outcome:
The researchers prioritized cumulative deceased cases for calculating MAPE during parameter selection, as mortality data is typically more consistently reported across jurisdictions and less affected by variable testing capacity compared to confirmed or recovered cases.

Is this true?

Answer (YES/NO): YES